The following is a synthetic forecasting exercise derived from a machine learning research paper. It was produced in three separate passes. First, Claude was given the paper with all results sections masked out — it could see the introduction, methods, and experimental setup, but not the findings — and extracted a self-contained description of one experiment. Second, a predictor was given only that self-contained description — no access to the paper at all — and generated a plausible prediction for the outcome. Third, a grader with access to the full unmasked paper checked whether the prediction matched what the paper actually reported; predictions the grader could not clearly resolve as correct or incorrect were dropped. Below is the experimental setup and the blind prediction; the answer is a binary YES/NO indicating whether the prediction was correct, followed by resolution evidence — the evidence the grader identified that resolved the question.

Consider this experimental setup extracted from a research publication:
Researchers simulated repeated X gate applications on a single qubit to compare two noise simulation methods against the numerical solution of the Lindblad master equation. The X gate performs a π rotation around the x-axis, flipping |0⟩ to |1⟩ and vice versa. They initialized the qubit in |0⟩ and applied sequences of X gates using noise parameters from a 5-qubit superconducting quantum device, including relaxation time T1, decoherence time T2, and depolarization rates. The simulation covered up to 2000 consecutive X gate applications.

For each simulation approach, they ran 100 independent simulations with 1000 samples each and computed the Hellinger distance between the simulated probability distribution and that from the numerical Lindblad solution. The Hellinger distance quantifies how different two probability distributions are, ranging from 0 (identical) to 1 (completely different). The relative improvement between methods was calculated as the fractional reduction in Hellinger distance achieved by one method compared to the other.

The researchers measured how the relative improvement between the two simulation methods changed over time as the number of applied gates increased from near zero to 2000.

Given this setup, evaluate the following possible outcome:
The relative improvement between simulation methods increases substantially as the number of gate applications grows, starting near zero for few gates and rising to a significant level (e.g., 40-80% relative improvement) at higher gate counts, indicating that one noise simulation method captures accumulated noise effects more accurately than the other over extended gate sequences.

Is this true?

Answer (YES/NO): NO